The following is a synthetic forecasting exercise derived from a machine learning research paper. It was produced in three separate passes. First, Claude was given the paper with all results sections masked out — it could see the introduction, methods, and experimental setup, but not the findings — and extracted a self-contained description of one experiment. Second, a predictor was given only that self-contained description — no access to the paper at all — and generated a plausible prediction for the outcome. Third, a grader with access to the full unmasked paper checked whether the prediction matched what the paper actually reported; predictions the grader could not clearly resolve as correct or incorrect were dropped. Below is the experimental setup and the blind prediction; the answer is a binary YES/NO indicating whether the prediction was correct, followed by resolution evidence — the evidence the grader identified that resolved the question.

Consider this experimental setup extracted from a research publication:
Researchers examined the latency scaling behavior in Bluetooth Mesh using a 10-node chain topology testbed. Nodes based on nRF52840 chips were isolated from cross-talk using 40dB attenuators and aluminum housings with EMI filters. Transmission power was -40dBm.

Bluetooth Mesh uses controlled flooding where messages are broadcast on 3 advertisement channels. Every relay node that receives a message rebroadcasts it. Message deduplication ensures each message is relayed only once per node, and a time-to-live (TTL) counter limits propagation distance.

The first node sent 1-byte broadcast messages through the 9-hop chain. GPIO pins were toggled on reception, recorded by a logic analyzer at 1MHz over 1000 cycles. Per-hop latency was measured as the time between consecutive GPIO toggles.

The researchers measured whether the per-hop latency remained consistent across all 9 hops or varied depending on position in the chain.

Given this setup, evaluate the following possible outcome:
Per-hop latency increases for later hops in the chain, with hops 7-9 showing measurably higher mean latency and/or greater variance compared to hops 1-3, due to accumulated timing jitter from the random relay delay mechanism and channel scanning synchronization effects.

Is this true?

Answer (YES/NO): NO